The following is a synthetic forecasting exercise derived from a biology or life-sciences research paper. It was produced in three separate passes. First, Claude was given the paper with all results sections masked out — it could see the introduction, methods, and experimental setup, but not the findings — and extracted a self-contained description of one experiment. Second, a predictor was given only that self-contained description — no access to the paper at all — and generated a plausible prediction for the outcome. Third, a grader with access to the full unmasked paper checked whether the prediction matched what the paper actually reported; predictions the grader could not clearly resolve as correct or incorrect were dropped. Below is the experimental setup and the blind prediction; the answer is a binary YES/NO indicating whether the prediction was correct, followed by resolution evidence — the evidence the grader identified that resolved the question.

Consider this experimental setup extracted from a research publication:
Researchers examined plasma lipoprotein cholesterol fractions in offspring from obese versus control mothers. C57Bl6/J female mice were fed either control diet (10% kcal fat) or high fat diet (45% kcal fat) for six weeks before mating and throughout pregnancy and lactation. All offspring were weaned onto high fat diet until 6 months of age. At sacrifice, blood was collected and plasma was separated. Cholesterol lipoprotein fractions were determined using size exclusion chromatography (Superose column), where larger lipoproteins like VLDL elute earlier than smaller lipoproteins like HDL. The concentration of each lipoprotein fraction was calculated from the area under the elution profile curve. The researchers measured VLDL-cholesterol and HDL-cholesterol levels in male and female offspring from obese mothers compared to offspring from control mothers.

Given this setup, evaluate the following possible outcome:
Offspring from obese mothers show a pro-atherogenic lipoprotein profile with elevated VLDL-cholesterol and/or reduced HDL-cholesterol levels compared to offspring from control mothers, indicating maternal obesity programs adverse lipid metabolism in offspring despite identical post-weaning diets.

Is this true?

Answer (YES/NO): NO